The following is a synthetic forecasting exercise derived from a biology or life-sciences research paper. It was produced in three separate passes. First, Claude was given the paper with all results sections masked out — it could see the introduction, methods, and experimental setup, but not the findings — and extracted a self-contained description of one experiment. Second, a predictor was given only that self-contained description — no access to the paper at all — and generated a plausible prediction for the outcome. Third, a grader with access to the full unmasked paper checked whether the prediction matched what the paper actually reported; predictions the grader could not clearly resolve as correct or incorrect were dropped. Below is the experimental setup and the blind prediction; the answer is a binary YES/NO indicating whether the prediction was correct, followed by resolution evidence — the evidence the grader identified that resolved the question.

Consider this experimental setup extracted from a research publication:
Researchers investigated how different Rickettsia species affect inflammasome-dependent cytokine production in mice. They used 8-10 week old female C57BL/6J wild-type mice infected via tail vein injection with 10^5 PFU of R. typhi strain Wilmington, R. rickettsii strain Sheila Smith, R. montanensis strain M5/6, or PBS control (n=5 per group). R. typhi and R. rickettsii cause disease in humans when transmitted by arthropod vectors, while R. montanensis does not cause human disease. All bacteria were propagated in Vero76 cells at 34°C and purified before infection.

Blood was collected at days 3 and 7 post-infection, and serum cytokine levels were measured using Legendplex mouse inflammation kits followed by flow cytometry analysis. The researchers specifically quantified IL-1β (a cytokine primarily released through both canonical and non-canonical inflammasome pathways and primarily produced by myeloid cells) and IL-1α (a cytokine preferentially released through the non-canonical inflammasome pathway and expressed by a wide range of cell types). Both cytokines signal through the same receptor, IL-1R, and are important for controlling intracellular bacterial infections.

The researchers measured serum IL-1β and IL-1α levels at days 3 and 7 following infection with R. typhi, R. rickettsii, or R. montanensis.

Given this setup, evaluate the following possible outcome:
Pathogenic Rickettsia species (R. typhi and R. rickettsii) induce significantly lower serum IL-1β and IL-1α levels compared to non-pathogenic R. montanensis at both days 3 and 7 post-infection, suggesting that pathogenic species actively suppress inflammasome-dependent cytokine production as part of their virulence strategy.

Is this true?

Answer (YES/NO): YES